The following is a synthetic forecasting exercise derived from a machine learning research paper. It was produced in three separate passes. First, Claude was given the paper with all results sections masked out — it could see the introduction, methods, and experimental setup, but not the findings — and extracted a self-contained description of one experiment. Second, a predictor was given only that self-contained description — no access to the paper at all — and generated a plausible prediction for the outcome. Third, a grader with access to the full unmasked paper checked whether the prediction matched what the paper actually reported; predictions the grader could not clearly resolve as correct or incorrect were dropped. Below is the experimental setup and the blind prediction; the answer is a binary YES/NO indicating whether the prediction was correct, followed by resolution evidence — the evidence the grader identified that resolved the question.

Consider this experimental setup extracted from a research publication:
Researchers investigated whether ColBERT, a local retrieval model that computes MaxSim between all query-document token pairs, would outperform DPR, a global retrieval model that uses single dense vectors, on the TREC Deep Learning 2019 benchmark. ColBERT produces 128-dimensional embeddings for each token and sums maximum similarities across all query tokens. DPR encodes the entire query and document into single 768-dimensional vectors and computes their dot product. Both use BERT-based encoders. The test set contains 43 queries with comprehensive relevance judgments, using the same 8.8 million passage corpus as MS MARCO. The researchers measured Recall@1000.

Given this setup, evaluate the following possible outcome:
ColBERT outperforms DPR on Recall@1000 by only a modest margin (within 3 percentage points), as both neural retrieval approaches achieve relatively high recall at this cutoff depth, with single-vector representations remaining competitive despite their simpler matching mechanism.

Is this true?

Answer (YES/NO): YES